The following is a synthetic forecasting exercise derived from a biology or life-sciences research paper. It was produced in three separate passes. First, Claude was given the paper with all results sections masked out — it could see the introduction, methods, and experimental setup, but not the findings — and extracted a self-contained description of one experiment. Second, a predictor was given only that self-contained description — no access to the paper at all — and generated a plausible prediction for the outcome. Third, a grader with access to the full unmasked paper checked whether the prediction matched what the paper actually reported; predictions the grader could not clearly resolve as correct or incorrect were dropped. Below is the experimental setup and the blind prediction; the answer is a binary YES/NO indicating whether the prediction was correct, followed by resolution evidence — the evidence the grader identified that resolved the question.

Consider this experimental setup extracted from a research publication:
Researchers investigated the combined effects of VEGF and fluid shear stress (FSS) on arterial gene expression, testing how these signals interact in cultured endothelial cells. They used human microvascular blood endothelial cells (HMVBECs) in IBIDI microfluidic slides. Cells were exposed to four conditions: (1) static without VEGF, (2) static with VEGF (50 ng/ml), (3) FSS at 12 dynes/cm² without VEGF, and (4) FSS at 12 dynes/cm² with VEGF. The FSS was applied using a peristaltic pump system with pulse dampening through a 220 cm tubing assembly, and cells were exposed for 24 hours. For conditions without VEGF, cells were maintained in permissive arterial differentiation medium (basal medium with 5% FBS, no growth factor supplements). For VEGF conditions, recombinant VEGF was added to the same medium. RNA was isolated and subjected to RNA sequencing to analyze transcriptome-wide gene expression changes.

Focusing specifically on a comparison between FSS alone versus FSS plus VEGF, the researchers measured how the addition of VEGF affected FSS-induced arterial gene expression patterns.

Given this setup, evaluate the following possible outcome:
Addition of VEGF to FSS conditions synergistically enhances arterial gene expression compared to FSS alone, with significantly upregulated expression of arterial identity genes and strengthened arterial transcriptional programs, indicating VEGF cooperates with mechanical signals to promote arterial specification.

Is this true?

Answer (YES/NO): NO